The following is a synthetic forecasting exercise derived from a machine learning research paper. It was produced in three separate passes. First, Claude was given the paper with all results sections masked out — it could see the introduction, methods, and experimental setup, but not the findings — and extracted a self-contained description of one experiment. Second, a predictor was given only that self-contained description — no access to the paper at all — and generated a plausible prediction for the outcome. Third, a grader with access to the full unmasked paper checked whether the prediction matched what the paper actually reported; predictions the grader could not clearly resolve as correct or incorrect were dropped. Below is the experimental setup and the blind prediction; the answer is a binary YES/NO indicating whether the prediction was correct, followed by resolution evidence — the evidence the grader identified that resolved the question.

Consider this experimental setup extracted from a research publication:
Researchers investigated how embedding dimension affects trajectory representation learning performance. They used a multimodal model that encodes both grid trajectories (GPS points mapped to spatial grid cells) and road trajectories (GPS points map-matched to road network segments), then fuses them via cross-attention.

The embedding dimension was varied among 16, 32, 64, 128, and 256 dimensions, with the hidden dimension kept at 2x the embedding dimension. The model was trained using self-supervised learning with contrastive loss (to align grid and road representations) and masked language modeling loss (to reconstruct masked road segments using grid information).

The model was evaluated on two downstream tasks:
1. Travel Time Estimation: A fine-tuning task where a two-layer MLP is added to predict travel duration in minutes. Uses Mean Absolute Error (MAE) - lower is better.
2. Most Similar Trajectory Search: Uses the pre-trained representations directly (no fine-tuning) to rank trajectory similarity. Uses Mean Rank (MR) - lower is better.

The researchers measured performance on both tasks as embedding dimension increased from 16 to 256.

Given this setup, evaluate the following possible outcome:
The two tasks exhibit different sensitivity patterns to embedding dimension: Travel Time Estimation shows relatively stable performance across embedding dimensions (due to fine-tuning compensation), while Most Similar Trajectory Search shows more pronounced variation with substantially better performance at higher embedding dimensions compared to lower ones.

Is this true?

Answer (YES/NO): NO